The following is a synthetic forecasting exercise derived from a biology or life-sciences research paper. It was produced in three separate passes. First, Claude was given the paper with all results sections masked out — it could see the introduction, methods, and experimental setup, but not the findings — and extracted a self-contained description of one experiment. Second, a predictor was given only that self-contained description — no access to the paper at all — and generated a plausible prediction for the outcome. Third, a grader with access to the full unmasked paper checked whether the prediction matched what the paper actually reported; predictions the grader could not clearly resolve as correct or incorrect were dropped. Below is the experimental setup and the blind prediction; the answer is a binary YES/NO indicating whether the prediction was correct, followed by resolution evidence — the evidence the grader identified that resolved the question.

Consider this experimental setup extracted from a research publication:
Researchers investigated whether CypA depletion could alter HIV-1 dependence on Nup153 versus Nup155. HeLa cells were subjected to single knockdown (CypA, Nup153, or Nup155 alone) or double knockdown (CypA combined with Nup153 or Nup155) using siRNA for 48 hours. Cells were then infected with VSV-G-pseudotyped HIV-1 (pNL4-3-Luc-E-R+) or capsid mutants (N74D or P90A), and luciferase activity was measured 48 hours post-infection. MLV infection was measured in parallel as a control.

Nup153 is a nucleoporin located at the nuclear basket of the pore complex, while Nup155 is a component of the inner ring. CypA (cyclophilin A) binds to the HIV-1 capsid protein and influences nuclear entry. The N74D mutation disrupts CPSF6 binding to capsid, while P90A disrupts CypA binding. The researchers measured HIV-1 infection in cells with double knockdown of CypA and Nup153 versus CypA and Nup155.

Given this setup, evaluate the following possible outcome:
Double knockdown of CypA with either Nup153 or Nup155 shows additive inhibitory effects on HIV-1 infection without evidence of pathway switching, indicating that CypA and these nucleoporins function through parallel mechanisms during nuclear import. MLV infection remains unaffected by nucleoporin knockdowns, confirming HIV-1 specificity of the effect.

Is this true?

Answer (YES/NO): NO